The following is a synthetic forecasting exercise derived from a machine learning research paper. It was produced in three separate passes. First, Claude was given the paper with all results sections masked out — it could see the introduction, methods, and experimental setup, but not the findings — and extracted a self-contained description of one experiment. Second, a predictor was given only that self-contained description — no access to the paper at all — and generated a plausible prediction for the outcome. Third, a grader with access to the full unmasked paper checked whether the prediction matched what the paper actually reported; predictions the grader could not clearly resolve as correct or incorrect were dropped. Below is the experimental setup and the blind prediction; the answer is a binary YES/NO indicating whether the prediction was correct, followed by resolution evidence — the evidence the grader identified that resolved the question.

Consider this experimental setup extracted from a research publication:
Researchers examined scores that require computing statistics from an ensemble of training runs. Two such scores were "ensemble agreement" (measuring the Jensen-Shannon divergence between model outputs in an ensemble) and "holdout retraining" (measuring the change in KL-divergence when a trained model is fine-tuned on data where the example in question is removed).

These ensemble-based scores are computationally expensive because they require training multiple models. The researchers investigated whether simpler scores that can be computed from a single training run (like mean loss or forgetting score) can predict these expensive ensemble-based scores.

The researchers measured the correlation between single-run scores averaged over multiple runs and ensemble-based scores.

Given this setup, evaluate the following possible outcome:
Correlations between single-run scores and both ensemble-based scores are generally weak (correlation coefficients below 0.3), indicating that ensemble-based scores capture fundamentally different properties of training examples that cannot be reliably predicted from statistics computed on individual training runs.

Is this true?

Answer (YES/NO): NO